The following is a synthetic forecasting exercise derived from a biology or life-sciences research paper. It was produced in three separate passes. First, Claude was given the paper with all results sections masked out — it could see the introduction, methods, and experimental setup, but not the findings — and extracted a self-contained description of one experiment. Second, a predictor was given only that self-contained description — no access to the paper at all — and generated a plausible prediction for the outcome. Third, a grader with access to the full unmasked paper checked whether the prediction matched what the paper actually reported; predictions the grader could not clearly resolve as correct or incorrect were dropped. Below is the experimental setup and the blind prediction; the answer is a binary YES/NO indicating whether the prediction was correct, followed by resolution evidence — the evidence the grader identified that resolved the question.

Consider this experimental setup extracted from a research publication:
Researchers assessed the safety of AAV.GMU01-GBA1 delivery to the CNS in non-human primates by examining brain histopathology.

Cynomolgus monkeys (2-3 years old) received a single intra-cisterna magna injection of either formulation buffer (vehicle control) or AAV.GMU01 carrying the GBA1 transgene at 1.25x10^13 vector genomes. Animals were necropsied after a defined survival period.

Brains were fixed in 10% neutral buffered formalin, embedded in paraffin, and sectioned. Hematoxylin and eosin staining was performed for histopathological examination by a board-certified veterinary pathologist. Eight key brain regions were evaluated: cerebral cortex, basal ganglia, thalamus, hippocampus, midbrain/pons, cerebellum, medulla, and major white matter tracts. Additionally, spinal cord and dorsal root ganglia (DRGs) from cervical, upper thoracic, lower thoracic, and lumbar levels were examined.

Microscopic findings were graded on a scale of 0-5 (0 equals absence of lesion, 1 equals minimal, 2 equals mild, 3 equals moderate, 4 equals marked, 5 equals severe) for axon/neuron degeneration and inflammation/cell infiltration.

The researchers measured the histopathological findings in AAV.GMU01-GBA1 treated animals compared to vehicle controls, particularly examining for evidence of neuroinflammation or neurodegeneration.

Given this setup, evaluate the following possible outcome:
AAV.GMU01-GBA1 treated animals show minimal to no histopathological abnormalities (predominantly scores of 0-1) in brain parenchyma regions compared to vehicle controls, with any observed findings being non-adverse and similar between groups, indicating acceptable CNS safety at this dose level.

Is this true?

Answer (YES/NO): NO